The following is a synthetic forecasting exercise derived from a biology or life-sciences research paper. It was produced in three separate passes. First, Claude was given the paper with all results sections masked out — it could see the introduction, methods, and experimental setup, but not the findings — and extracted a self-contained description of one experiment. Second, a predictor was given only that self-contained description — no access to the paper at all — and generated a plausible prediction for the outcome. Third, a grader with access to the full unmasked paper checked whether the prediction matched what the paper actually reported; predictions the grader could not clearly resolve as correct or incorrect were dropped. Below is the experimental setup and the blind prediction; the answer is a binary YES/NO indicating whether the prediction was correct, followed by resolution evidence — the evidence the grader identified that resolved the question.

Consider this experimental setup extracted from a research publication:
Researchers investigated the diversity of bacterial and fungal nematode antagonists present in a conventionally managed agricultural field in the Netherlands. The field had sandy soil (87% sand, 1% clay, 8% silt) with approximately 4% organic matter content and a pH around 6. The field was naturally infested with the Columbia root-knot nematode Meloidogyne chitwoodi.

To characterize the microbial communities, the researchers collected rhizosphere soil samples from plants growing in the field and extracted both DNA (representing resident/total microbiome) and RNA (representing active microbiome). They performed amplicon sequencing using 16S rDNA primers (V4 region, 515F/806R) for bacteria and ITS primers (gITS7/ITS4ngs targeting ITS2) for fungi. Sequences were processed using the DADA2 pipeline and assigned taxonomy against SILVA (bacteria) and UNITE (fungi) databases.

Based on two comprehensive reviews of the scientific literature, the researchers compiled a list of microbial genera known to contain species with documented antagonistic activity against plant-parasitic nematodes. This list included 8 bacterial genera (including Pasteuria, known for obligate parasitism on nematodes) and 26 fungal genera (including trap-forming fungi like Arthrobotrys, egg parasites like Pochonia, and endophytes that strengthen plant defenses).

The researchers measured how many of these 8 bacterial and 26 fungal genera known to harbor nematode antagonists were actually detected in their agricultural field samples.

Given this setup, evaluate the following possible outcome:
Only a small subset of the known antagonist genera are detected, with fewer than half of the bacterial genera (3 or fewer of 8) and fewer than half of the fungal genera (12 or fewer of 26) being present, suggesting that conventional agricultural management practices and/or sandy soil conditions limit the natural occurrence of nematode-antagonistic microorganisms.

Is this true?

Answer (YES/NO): NO